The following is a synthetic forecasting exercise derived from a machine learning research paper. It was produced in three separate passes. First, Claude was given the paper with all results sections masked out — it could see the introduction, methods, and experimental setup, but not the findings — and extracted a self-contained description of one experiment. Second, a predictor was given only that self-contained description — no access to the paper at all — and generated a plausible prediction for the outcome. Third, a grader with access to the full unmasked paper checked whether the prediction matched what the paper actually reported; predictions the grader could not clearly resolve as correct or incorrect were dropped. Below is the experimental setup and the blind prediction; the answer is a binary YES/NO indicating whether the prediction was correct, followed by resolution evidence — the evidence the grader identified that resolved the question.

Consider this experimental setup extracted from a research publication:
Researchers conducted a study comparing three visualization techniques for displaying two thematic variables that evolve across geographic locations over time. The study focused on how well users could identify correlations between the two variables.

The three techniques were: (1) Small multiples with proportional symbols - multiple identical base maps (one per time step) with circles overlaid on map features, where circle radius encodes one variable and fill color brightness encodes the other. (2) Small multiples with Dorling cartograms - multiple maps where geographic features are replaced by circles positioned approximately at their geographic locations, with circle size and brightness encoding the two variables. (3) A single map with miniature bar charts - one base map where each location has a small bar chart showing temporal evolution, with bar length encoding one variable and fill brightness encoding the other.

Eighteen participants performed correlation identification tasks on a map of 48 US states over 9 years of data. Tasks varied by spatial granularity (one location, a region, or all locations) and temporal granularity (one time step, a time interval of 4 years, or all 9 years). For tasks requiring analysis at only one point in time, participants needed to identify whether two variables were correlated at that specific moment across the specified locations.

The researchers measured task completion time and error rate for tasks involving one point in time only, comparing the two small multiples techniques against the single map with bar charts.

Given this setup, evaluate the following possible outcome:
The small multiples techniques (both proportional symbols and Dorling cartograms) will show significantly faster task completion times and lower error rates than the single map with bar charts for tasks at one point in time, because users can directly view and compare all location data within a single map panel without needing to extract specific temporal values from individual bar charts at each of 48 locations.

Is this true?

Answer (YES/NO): YES